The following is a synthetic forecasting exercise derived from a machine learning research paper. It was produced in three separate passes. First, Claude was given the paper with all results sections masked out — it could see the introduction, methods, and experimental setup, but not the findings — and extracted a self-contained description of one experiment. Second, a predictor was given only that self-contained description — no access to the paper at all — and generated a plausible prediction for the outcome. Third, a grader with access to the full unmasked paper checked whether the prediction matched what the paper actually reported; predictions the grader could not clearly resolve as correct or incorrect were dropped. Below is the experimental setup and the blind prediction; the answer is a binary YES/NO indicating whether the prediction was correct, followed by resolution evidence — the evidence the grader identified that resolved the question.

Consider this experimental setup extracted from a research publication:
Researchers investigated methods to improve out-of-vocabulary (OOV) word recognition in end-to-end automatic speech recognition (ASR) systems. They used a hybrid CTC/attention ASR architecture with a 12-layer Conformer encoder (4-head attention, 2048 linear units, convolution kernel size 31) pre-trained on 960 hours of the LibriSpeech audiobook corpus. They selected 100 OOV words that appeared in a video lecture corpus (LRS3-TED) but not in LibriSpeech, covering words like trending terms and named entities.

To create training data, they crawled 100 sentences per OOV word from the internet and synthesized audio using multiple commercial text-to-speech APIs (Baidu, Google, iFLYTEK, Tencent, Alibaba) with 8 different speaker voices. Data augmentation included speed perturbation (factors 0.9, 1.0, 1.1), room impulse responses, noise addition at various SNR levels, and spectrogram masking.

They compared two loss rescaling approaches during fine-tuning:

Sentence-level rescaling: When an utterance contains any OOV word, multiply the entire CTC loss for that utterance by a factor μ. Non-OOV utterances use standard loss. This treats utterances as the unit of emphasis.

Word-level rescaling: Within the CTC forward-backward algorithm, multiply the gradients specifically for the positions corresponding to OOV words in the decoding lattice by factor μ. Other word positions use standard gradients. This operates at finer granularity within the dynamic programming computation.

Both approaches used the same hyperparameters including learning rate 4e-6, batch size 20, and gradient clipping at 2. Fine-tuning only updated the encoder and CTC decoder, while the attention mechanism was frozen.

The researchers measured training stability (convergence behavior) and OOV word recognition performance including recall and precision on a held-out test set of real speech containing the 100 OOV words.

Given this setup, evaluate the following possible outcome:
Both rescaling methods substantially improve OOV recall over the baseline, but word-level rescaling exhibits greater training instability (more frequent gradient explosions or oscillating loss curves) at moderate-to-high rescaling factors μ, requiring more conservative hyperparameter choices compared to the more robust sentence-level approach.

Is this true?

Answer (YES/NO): NO